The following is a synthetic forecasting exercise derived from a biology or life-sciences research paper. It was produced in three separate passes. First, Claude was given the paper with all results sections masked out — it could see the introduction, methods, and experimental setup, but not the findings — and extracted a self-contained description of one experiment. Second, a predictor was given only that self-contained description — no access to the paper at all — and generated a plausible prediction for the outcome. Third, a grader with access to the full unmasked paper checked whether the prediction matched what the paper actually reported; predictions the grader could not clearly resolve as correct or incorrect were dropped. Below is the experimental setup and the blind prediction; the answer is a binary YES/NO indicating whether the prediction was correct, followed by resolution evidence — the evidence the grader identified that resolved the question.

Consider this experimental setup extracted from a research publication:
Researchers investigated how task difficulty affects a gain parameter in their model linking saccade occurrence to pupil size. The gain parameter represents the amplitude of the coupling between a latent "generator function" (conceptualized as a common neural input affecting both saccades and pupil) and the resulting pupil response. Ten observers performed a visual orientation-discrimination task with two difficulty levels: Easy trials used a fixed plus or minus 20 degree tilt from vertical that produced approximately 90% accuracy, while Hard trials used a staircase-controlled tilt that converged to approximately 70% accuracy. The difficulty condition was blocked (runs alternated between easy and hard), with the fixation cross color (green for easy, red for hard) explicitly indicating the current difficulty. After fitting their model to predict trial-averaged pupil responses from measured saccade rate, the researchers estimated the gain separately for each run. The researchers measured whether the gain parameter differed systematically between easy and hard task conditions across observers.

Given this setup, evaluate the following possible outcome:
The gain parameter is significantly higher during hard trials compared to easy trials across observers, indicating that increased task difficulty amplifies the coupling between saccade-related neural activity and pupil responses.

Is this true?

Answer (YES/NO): YES